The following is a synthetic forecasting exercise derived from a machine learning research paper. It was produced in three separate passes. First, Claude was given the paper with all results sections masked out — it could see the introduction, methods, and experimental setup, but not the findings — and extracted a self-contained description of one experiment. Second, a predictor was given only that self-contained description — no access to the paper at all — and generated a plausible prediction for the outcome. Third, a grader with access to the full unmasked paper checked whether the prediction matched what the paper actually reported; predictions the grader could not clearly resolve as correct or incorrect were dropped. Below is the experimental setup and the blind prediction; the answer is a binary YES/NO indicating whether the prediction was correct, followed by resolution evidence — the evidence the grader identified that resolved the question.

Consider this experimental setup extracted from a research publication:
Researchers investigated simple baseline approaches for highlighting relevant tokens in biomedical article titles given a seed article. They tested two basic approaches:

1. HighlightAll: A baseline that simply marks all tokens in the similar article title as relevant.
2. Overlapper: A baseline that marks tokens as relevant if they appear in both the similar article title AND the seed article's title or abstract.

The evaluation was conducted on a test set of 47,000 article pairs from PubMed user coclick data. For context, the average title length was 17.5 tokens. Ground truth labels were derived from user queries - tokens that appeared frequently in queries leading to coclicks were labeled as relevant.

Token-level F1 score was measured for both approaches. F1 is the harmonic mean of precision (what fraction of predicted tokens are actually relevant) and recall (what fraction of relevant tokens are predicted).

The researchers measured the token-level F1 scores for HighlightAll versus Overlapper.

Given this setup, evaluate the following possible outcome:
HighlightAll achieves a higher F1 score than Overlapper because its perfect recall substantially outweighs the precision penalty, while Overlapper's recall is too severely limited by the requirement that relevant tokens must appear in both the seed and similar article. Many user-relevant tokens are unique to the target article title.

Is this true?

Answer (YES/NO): NO